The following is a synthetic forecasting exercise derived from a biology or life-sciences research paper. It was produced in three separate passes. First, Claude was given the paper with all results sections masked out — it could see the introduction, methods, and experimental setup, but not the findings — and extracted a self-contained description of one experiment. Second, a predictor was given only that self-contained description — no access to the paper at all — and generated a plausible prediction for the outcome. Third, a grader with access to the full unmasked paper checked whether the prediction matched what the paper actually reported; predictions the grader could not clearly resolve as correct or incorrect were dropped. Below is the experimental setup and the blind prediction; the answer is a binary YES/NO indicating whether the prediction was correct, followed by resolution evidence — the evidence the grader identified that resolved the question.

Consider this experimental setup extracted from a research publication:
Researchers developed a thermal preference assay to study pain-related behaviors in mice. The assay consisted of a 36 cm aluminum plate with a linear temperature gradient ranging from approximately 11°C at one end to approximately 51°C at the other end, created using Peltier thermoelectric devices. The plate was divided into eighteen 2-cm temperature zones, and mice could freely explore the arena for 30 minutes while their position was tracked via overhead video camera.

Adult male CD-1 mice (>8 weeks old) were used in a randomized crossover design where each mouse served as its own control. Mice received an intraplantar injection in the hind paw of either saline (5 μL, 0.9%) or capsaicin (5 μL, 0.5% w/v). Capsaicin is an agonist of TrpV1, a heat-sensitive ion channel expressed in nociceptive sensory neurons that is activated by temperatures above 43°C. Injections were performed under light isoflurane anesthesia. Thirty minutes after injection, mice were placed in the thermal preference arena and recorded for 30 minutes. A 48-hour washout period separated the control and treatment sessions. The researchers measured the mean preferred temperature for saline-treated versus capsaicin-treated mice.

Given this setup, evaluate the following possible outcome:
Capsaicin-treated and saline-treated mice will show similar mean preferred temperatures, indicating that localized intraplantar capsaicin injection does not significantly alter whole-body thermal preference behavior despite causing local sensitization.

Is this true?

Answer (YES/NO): NO